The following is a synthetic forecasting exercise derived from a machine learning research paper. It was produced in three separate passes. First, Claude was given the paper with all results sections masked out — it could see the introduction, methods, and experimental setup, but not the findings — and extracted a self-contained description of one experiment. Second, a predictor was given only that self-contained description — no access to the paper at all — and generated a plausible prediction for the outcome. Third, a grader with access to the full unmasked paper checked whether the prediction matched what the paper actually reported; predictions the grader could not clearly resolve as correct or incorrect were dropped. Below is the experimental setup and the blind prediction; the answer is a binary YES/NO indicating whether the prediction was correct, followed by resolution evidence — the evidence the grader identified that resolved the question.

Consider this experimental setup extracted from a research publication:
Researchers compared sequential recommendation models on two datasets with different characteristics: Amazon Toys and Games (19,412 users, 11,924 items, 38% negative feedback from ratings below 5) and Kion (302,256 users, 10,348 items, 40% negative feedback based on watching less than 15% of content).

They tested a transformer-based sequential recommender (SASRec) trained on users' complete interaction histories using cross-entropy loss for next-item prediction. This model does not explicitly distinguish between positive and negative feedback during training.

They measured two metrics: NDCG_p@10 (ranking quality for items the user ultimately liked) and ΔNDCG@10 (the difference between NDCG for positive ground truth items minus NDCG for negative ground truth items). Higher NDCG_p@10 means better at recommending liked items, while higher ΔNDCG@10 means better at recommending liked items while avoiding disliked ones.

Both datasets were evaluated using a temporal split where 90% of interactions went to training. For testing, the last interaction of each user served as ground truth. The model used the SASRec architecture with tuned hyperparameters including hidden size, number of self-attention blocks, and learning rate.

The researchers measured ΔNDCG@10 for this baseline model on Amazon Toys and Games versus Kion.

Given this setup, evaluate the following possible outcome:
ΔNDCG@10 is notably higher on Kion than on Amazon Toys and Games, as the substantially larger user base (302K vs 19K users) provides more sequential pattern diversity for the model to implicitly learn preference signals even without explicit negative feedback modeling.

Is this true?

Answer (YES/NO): YES